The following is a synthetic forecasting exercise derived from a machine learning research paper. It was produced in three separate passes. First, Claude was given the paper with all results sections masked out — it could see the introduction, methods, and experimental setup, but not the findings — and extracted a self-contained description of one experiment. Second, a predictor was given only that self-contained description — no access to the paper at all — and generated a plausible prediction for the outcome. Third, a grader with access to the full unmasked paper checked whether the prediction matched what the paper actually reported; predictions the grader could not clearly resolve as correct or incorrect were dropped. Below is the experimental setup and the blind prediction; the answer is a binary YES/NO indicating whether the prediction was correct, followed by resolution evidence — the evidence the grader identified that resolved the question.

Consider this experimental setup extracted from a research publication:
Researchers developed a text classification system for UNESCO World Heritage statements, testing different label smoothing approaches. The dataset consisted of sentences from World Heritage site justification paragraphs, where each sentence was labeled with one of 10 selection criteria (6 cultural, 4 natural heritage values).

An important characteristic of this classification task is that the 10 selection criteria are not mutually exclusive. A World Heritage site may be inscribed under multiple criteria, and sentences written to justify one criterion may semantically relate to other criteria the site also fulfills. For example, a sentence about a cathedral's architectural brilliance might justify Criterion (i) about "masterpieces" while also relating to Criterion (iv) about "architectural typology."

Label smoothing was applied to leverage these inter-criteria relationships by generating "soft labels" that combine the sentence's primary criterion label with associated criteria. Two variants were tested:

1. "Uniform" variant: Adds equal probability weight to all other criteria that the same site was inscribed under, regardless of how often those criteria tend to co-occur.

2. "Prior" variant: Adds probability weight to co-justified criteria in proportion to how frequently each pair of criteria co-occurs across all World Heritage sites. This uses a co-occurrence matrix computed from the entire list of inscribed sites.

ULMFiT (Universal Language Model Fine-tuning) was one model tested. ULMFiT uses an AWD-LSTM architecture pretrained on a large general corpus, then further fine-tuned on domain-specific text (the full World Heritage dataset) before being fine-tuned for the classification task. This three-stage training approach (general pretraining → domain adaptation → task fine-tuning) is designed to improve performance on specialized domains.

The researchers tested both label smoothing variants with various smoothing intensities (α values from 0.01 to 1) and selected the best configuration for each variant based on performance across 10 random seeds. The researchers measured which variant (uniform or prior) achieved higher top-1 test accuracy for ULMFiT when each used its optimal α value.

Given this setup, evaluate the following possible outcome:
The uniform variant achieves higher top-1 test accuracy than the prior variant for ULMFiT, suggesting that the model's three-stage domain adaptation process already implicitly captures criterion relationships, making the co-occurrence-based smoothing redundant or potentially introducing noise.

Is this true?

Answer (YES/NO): NO